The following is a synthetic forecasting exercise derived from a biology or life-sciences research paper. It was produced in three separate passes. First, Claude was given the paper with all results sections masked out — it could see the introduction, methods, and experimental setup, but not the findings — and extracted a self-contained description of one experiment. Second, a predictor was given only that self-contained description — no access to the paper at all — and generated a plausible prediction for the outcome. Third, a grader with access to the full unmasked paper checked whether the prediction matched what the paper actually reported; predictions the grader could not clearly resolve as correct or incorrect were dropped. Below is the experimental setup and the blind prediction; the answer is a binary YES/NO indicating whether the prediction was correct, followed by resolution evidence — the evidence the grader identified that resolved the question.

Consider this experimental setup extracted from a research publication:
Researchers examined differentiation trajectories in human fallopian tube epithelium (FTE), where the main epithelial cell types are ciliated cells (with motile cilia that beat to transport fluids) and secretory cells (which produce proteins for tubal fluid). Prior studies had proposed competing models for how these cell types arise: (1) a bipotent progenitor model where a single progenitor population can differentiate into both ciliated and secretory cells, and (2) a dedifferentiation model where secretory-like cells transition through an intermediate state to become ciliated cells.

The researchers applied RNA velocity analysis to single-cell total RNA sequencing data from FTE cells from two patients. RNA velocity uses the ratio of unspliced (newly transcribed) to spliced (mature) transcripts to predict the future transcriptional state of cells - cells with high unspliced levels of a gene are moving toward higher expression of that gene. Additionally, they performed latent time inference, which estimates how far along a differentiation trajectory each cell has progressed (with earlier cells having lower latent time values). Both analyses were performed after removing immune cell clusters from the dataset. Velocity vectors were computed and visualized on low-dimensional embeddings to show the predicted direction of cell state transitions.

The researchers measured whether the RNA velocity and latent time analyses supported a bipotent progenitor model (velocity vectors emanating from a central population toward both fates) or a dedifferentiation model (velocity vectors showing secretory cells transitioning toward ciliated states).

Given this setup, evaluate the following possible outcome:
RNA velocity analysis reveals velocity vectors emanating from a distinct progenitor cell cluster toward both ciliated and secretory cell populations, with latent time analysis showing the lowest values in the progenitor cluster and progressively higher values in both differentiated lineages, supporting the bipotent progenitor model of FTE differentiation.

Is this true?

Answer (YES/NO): YES